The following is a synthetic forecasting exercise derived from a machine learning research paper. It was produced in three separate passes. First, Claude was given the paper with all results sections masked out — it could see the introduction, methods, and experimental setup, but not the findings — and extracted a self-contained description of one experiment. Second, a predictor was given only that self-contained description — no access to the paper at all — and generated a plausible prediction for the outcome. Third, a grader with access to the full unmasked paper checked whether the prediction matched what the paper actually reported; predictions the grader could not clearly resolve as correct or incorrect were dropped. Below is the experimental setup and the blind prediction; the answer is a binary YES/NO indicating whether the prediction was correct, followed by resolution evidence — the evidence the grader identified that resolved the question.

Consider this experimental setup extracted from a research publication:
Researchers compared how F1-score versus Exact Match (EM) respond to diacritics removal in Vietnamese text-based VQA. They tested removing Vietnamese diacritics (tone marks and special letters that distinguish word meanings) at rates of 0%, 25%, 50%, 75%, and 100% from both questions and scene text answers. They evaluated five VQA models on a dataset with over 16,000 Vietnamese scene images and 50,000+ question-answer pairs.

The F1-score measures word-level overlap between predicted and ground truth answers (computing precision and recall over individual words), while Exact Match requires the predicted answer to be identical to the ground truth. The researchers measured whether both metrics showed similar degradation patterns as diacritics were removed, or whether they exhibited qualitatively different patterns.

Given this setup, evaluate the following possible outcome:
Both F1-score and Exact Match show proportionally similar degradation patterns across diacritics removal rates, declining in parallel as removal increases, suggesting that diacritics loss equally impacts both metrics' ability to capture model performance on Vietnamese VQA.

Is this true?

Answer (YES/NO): NO